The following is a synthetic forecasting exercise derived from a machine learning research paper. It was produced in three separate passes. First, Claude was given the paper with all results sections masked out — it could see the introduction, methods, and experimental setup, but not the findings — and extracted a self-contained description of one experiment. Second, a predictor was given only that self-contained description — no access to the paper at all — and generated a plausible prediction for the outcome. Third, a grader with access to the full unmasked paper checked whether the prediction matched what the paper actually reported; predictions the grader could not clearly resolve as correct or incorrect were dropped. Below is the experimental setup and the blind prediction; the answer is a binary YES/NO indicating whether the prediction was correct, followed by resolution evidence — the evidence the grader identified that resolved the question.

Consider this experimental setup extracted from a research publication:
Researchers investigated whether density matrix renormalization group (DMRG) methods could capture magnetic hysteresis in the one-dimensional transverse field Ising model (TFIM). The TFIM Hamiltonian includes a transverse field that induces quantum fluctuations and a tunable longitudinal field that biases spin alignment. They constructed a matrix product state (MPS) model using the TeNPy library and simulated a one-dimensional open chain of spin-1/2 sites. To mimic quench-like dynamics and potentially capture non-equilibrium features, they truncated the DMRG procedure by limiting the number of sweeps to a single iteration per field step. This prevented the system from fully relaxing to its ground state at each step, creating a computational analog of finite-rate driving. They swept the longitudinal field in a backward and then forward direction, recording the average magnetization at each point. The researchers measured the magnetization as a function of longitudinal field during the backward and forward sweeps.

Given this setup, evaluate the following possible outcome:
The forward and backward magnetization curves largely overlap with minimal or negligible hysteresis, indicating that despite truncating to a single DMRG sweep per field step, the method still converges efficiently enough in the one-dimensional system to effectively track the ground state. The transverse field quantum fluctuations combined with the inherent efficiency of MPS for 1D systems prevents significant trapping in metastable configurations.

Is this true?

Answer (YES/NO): YES